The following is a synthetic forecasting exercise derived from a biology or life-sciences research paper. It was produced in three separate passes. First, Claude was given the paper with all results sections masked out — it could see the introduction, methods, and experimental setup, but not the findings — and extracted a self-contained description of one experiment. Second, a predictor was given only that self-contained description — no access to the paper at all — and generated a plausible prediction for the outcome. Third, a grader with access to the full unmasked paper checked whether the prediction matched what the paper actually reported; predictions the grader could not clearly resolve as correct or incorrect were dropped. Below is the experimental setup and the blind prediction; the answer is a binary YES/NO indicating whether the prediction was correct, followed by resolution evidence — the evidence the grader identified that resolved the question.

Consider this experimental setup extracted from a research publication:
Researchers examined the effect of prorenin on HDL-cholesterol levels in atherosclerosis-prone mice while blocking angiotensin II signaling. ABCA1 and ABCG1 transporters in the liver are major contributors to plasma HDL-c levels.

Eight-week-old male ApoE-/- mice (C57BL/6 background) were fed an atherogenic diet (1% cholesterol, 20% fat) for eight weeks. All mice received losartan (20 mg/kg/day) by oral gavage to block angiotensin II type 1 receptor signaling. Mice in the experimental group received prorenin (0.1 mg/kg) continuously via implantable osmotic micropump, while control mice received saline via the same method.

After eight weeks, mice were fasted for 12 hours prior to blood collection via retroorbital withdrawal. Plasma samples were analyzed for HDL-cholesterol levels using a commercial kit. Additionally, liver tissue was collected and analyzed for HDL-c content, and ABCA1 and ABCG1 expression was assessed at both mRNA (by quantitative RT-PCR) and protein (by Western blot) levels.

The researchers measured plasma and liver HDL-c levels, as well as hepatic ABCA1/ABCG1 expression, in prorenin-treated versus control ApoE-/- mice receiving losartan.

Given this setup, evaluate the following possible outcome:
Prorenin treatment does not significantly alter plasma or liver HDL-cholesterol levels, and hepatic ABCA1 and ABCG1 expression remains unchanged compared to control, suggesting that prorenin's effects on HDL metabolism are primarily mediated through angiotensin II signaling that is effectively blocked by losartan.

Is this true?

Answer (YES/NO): NO